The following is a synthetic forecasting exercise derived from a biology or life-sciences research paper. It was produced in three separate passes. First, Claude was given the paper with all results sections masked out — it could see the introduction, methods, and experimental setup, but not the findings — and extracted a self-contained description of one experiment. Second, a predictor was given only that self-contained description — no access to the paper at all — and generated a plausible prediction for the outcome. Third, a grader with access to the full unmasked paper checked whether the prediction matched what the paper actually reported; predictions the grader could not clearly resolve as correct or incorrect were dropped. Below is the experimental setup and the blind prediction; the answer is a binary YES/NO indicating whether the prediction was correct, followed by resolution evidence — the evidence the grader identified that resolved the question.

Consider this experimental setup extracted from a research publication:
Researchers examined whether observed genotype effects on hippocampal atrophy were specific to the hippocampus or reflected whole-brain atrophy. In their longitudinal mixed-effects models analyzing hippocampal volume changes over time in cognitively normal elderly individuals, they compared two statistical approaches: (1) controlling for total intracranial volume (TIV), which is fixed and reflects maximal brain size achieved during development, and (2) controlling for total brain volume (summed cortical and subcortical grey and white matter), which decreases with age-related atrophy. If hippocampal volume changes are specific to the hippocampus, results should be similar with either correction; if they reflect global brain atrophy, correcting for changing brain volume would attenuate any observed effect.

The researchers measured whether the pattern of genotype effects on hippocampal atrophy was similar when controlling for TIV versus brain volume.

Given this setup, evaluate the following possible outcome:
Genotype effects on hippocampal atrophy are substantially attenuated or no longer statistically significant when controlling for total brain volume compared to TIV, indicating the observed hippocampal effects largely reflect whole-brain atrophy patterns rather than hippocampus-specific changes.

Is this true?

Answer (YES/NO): NO